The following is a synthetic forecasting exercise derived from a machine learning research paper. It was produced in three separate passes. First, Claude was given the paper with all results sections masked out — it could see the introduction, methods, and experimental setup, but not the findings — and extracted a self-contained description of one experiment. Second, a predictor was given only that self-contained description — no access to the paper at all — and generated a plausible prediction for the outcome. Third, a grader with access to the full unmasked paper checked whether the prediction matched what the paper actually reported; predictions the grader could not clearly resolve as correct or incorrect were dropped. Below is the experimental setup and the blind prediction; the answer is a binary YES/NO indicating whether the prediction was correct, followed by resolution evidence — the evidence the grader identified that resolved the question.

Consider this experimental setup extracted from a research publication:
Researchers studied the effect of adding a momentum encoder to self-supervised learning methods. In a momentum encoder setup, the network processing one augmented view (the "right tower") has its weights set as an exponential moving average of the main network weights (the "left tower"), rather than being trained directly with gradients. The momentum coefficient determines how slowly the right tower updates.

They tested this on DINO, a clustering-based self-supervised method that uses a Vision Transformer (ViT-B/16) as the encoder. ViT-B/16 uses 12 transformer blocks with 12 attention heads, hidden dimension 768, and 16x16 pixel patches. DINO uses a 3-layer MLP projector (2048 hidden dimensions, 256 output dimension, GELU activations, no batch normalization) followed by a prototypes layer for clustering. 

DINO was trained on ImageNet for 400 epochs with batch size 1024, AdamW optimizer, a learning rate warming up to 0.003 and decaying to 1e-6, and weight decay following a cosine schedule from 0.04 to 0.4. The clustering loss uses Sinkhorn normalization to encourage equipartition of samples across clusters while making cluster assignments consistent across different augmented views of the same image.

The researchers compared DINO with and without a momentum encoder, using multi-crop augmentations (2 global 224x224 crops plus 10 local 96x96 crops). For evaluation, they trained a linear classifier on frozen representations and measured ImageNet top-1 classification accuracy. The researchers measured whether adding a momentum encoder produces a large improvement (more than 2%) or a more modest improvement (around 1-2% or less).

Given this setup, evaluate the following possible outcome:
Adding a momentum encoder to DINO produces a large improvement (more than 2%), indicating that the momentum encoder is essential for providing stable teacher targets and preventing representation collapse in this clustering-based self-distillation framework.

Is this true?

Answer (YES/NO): NO